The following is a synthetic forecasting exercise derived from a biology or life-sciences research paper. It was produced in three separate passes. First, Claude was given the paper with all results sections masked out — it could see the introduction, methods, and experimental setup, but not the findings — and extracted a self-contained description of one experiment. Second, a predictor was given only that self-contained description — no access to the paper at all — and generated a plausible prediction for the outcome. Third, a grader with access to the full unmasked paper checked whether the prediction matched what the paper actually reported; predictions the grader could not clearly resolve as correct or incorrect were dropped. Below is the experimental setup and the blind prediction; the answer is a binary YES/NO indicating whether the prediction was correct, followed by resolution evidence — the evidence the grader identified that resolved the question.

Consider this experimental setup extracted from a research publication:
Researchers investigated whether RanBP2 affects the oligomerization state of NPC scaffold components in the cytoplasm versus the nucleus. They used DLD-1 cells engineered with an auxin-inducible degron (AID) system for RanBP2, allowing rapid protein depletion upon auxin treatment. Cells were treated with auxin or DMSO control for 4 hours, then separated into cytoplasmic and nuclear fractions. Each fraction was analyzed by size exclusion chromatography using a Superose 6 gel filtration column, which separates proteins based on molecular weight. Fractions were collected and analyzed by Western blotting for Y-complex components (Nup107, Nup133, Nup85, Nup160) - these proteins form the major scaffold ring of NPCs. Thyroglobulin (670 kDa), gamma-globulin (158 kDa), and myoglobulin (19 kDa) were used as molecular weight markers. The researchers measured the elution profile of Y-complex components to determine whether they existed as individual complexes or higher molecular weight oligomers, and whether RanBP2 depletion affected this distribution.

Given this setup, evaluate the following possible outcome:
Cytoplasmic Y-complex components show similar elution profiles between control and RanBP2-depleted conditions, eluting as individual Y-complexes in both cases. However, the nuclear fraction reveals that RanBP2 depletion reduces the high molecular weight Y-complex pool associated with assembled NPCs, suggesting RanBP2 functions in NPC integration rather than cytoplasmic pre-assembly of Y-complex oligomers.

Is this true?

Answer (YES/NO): NO